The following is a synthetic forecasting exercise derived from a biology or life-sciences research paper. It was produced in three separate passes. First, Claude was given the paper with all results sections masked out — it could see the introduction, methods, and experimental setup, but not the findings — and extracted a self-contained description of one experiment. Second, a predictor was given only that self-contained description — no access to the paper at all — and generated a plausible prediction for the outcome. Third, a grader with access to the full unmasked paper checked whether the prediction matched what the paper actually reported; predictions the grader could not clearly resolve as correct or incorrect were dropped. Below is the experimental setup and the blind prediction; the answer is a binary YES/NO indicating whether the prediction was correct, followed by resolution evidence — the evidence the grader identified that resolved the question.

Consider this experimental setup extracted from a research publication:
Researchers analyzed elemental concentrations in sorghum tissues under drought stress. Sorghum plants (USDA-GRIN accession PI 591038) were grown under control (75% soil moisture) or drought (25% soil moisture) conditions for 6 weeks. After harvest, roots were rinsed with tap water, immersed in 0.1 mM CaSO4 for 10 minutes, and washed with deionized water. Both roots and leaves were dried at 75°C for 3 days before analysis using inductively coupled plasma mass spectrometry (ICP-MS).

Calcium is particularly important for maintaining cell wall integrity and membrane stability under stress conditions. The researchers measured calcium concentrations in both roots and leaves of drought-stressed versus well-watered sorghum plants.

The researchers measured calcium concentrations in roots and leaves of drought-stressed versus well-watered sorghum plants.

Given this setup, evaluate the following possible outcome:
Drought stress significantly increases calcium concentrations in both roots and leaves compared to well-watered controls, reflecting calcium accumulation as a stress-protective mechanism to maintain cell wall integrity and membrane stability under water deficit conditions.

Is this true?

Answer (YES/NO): NO